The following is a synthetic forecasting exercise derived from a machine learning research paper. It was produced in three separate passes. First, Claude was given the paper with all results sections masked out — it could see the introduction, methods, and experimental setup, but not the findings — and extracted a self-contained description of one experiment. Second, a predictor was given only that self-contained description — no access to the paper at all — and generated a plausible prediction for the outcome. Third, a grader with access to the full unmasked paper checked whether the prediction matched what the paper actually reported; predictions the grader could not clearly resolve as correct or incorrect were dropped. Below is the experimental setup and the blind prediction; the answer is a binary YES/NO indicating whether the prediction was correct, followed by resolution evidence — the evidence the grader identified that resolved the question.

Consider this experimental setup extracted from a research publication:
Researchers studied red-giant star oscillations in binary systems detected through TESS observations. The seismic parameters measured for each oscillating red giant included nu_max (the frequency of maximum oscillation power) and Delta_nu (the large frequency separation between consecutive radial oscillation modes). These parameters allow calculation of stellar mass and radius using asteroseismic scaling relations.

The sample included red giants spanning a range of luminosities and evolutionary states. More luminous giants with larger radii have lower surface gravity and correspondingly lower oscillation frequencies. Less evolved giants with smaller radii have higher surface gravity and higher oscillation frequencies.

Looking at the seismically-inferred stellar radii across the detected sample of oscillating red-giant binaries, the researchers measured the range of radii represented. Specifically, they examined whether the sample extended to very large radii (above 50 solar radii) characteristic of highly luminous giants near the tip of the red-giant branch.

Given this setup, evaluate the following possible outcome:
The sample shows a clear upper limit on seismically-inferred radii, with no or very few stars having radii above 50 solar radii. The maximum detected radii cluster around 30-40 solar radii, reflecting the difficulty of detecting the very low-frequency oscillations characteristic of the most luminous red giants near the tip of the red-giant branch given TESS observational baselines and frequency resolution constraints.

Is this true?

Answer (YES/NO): NO